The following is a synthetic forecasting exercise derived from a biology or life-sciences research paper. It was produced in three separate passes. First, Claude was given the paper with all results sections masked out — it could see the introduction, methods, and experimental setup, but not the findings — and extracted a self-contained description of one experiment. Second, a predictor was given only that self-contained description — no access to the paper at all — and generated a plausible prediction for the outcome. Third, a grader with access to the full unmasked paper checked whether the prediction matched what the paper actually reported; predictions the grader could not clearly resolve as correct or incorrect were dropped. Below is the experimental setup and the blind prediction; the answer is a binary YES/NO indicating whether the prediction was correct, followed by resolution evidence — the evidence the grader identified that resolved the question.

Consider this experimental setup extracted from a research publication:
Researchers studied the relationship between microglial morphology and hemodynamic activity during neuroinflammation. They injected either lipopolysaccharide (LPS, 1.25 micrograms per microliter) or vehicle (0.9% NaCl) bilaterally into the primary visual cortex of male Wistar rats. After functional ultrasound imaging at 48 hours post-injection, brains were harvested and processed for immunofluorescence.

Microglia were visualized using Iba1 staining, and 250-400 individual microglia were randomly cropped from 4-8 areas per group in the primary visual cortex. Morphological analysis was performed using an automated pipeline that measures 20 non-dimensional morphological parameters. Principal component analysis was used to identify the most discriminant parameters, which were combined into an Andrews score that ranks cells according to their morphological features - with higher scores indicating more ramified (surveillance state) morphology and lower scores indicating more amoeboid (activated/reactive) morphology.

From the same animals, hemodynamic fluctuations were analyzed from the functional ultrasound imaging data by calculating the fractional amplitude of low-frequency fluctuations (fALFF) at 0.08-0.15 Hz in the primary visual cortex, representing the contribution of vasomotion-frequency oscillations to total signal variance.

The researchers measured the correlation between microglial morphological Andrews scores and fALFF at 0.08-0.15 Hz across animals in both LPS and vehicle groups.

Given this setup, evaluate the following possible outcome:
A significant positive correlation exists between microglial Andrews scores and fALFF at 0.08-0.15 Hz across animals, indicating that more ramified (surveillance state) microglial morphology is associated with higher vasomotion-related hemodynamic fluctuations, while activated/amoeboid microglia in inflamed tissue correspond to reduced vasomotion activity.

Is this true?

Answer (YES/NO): NO